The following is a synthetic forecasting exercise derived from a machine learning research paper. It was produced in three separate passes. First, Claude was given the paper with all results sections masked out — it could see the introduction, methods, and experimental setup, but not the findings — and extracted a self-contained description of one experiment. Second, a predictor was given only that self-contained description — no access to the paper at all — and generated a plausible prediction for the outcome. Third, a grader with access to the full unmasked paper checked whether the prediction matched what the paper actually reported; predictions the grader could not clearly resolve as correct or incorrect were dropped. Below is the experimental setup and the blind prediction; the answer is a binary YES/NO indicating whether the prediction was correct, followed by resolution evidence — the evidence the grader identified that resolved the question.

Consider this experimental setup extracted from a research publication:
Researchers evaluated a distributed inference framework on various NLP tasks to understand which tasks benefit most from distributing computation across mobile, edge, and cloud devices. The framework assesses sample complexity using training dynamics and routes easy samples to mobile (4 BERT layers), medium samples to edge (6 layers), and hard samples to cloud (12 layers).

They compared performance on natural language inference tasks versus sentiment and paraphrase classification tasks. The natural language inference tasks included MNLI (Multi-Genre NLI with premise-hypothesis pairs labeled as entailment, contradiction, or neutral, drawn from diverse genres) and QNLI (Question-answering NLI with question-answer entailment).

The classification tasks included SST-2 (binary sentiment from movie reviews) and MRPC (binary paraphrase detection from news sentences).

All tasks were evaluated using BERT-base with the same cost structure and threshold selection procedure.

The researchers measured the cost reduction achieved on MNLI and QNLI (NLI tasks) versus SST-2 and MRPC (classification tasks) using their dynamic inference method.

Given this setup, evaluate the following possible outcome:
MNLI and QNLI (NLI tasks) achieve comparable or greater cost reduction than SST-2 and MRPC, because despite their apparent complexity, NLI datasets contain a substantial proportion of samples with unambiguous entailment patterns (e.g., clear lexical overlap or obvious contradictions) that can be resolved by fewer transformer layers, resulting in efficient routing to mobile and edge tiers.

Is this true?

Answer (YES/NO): NO